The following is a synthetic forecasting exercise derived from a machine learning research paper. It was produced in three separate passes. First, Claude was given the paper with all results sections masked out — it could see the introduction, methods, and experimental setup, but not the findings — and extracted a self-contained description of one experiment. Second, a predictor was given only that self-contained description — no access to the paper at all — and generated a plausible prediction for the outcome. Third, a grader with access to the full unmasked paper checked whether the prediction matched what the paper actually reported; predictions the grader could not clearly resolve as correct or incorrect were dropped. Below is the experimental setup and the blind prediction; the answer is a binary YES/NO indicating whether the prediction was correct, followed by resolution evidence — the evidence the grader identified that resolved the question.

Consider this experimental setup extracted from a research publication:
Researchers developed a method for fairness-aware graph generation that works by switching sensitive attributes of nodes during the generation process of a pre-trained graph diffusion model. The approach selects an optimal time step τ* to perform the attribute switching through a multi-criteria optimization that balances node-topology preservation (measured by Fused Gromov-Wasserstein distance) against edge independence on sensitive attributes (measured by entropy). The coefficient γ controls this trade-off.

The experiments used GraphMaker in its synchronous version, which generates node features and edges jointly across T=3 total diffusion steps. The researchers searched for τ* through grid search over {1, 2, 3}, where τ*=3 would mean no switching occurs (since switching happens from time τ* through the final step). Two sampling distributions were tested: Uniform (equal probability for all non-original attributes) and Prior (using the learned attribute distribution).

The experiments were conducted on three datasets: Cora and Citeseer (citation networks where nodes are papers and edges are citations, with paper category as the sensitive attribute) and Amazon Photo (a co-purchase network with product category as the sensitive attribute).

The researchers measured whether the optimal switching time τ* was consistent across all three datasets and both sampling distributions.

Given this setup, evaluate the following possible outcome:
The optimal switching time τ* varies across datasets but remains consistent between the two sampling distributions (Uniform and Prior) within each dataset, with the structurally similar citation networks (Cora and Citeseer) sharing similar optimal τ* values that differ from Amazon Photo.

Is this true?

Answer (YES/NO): NO